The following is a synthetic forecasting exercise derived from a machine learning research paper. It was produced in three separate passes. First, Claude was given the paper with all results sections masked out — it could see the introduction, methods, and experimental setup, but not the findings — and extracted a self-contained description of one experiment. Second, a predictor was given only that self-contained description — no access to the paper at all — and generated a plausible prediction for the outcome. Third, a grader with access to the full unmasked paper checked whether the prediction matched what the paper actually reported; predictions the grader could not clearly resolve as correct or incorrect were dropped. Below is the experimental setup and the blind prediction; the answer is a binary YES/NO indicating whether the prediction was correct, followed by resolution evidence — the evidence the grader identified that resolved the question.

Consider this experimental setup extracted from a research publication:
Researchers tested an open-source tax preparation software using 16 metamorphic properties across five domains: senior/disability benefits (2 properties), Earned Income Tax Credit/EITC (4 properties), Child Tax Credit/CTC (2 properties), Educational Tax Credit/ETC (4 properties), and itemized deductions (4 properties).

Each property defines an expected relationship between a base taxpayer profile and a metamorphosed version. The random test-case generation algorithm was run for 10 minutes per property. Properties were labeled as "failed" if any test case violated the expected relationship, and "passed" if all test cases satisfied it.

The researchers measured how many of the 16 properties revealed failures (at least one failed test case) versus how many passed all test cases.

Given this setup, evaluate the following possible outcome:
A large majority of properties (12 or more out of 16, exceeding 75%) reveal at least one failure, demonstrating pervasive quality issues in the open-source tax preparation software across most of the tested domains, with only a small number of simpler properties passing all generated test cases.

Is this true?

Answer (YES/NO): NO